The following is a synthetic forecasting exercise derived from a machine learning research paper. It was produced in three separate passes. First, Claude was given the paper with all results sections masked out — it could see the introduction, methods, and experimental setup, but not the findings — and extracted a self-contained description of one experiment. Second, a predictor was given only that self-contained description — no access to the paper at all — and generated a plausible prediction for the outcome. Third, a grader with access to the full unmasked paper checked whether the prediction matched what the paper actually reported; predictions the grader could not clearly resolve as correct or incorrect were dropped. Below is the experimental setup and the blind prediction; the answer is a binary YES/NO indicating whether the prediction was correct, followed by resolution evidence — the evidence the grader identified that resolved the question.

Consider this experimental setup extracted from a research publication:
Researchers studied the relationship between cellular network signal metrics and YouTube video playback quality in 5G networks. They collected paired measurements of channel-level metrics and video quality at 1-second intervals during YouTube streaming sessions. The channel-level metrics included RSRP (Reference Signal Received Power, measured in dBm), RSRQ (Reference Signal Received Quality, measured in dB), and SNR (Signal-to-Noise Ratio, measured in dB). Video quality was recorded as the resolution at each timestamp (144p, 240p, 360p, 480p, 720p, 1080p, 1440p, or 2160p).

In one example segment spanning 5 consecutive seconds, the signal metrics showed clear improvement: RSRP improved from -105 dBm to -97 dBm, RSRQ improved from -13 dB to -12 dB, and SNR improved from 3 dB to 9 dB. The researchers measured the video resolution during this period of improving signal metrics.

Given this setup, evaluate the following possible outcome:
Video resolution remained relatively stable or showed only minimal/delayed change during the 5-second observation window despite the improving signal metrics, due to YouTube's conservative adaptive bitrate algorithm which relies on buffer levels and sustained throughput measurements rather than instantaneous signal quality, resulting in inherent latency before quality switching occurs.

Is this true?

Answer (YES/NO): NO